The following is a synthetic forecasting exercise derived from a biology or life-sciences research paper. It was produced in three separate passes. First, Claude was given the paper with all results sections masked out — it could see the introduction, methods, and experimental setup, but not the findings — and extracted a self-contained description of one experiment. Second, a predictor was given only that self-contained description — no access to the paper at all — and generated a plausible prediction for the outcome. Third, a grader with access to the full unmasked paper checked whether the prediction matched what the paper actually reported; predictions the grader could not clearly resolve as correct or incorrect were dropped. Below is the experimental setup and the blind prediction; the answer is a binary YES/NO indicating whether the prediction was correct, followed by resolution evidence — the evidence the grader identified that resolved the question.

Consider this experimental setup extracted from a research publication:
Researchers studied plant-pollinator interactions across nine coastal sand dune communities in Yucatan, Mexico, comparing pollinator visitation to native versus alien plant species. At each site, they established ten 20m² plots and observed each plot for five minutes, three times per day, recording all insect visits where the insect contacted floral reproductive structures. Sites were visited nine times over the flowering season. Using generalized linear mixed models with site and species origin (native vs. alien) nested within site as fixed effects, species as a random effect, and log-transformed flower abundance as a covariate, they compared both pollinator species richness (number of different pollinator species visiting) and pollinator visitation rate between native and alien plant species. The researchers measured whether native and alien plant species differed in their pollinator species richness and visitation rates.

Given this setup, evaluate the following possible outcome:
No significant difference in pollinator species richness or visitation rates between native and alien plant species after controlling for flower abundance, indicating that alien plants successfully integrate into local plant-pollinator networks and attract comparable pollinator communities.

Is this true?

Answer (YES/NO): YES